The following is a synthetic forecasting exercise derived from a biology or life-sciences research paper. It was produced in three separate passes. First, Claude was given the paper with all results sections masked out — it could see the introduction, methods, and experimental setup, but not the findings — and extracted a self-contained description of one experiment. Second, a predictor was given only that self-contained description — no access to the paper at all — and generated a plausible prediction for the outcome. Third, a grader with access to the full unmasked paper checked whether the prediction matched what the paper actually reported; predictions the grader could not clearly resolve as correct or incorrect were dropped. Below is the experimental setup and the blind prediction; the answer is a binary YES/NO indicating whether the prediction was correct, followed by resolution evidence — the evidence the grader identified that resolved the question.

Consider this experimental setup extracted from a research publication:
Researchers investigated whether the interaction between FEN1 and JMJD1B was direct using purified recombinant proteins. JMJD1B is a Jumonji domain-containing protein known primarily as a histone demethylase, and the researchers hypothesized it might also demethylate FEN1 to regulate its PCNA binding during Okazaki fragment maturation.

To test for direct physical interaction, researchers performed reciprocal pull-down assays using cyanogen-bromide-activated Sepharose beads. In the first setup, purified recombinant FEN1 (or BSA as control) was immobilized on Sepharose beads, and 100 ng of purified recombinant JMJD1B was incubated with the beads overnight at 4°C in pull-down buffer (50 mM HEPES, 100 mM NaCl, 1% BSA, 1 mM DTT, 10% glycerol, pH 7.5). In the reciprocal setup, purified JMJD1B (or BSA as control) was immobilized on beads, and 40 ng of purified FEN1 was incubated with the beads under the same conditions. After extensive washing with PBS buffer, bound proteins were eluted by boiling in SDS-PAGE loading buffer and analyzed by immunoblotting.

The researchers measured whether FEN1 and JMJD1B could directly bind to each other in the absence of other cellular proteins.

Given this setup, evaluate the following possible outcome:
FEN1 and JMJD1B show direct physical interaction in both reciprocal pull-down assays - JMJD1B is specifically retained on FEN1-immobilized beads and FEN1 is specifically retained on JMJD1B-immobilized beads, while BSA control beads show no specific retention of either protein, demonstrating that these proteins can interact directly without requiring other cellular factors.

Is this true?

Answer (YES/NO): YES